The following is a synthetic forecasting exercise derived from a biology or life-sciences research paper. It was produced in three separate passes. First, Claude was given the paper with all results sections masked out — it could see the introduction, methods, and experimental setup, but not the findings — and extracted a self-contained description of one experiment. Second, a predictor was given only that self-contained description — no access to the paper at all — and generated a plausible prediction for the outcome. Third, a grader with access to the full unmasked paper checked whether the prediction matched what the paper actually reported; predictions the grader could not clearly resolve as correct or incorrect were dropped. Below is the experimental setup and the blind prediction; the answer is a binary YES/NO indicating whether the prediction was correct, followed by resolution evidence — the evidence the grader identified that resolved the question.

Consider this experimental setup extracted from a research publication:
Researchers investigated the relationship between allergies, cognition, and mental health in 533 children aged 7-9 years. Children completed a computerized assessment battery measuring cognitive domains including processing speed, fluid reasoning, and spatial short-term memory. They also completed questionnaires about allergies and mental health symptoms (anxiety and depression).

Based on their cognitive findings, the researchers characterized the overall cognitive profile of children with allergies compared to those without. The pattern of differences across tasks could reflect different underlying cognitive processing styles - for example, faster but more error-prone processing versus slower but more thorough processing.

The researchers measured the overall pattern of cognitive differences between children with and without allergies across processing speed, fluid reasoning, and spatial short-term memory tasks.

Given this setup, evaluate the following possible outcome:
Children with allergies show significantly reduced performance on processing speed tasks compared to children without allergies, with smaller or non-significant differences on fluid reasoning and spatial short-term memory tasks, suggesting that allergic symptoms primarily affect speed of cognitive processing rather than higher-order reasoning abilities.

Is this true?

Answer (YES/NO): NO